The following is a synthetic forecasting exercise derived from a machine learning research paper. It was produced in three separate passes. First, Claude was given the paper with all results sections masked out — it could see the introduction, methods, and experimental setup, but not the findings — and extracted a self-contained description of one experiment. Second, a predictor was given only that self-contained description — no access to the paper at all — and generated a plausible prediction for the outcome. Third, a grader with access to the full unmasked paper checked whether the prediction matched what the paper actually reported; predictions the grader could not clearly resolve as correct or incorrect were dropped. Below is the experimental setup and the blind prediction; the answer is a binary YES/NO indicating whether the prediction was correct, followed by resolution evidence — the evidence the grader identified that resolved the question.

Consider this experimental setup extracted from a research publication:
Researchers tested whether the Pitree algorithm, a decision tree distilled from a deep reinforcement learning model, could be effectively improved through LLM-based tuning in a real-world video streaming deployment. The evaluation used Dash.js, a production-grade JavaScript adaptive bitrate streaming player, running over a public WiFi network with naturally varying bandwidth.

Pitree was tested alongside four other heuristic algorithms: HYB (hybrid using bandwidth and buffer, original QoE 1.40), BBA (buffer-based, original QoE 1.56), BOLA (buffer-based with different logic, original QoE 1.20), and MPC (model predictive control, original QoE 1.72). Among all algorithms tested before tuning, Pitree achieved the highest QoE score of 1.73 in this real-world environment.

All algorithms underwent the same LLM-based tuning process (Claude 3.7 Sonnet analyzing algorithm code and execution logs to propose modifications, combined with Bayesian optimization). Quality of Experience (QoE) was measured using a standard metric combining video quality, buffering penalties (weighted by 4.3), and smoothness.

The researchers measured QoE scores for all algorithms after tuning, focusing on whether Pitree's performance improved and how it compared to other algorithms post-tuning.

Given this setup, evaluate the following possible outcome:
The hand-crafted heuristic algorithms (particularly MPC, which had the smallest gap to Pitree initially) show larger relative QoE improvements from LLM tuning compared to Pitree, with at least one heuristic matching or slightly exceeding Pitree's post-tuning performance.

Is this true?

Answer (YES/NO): YES